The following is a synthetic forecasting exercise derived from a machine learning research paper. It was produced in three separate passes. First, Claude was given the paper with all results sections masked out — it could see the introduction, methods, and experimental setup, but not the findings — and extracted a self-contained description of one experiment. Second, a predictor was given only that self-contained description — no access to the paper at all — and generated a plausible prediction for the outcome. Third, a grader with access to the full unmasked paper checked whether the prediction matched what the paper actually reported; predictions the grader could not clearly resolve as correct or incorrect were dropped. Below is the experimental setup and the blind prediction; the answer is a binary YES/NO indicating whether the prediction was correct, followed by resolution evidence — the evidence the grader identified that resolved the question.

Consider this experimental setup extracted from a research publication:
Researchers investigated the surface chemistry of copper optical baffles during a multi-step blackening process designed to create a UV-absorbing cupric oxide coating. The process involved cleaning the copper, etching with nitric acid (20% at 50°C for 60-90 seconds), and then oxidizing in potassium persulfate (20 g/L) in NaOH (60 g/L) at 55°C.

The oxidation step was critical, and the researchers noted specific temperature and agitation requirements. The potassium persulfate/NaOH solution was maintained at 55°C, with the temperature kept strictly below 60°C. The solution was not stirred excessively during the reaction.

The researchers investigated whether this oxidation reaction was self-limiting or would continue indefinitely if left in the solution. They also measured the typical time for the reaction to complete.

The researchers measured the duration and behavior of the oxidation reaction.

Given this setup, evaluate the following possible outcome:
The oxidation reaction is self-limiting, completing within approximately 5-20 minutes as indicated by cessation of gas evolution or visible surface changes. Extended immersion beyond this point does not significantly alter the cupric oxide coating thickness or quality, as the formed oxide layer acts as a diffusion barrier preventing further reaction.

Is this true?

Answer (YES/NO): NO